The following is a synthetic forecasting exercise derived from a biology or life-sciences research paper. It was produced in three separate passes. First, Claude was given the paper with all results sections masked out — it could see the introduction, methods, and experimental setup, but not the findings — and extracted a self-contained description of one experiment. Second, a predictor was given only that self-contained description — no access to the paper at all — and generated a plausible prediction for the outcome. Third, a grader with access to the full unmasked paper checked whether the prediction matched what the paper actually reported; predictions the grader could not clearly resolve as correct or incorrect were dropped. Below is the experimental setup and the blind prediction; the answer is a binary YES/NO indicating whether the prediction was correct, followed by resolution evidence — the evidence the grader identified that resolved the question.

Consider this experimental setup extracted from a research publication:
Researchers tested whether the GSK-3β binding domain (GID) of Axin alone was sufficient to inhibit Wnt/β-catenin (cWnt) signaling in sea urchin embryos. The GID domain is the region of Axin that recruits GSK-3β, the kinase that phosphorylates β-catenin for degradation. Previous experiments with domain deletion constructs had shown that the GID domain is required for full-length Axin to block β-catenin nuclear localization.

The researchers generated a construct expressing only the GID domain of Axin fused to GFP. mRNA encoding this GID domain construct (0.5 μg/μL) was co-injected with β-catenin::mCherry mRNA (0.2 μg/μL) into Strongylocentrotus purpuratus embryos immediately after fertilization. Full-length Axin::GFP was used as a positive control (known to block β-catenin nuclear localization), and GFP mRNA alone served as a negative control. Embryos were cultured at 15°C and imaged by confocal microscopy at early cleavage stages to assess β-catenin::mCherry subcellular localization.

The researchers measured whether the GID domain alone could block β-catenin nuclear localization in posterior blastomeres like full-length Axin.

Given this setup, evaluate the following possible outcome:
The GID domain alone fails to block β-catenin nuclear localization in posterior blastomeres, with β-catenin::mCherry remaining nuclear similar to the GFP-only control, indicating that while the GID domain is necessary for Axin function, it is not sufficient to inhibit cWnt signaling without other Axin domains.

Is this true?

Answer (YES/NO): NO